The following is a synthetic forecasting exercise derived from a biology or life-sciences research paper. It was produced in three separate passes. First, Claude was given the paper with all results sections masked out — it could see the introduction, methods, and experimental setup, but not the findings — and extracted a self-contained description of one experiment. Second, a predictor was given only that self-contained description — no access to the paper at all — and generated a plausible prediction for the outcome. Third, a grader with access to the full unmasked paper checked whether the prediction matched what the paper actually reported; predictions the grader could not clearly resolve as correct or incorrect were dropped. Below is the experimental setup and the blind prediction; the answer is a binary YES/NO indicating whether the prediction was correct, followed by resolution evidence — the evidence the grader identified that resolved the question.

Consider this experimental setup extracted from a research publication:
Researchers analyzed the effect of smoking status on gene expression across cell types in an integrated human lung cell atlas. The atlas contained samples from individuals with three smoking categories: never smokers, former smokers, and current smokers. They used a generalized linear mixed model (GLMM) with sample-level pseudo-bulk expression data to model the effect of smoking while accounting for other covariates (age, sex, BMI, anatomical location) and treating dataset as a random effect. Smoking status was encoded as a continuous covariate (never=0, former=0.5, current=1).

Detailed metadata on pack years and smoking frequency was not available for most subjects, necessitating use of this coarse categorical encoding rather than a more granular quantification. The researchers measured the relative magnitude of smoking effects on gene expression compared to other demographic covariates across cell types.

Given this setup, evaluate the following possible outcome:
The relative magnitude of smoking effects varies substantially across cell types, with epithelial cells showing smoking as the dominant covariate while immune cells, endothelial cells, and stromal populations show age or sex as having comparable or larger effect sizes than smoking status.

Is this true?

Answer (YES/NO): NO